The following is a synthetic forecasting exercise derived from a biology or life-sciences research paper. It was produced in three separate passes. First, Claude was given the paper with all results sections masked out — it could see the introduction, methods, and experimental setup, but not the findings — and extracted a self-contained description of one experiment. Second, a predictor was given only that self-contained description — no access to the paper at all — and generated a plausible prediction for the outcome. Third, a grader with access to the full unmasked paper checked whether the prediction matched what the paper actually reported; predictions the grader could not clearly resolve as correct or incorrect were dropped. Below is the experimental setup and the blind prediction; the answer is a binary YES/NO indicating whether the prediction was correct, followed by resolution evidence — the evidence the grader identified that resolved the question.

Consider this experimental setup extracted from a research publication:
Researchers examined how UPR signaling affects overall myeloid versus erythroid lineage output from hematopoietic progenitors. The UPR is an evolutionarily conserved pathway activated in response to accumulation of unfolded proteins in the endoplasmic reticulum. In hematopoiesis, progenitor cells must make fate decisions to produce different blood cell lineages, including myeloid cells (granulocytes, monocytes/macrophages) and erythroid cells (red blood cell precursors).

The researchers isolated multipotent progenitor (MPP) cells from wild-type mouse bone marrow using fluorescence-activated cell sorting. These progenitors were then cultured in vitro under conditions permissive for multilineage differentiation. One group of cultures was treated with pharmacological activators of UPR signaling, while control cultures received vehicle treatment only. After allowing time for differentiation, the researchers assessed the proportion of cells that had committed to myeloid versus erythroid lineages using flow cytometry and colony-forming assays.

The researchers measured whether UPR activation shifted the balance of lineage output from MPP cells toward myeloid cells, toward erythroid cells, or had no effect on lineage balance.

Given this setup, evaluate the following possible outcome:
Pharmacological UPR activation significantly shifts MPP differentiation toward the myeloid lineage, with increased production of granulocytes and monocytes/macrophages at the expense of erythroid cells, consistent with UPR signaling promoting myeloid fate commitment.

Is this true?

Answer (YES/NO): YES